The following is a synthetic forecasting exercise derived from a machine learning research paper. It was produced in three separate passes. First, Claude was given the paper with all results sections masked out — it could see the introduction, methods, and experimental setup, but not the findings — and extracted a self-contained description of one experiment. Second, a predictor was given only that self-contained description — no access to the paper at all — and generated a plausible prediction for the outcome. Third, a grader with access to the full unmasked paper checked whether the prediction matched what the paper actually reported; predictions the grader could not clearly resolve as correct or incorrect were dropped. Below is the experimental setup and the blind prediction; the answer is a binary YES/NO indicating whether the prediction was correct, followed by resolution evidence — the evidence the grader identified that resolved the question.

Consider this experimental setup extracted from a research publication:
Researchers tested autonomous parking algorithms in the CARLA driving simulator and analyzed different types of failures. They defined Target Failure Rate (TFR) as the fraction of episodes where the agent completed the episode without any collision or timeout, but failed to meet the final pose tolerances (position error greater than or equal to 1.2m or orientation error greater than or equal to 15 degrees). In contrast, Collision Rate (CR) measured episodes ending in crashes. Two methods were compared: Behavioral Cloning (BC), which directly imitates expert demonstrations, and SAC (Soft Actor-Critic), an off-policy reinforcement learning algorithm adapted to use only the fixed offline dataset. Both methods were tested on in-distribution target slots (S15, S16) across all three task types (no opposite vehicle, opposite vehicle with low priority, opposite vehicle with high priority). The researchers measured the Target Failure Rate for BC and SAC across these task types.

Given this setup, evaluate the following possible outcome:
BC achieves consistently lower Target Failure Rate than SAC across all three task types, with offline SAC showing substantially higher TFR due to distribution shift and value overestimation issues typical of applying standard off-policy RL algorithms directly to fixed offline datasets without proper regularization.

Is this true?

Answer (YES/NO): YES